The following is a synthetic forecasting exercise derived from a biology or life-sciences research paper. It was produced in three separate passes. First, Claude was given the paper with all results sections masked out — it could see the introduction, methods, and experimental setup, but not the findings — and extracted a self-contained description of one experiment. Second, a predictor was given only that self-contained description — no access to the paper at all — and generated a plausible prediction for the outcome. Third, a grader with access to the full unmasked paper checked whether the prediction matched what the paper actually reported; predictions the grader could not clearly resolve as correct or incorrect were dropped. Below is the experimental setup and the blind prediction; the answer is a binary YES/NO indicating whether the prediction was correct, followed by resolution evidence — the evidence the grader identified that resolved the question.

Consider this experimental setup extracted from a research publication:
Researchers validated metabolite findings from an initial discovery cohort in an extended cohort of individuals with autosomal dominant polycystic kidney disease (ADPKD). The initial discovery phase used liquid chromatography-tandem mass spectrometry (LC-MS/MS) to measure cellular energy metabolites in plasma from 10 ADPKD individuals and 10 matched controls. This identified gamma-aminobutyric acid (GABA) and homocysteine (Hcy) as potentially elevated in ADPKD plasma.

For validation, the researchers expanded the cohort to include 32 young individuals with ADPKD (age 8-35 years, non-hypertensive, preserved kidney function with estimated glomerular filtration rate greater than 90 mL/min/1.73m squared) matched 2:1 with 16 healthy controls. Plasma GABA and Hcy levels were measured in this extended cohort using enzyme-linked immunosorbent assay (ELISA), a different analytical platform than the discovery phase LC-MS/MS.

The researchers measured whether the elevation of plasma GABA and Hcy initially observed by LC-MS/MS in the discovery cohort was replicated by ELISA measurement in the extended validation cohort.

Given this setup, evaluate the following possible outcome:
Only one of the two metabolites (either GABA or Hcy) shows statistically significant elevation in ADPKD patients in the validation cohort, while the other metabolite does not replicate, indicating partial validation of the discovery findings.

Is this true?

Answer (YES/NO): NO